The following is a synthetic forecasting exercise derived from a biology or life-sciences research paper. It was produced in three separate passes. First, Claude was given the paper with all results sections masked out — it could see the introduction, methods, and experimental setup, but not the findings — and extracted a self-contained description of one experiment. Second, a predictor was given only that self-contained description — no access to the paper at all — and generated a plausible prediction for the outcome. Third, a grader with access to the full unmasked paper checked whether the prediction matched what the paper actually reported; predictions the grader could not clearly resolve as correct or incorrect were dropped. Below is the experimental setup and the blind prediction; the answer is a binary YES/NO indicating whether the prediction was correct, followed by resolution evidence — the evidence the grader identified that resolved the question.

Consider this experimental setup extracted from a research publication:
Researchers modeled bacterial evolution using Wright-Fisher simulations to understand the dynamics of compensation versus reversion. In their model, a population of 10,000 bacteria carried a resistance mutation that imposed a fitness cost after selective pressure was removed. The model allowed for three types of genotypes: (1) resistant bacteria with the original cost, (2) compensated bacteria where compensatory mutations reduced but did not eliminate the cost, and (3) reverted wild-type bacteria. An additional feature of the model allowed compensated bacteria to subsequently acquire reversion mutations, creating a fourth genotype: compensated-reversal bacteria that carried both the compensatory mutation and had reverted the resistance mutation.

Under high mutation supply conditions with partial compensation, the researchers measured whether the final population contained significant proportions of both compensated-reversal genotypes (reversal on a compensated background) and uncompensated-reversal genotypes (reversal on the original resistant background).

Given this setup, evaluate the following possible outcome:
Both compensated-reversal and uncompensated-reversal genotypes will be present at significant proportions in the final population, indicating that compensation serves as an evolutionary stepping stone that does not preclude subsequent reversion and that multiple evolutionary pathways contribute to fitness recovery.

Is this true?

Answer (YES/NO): YES